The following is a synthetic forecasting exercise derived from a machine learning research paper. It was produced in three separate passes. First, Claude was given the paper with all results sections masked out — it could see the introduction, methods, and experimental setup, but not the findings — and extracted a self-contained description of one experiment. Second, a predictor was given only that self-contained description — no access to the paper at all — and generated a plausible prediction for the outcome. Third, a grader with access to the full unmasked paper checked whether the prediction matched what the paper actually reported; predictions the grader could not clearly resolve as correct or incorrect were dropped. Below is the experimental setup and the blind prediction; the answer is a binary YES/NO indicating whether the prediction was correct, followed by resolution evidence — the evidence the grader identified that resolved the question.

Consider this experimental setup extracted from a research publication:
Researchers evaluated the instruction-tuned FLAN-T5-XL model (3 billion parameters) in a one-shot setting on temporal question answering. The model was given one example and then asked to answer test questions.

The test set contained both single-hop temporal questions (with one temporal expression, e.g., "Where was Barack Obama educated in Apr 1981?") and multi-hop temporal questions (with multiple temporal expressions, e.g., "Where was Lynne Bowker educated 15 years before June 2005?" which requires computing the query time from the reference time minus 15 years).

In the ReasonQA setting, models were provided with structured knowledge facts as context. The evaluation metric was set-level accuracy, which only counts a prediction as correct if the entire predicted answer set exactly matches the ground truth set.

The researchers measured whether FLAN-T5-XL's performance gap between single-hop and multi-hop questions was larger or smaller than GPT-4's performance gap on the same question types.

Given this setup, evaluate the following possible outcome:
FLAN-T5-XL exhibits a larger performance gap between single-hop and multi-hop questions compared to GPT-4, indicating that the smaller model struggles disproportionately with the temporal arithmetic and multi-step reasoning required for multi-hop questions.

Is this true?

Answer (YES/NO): YES